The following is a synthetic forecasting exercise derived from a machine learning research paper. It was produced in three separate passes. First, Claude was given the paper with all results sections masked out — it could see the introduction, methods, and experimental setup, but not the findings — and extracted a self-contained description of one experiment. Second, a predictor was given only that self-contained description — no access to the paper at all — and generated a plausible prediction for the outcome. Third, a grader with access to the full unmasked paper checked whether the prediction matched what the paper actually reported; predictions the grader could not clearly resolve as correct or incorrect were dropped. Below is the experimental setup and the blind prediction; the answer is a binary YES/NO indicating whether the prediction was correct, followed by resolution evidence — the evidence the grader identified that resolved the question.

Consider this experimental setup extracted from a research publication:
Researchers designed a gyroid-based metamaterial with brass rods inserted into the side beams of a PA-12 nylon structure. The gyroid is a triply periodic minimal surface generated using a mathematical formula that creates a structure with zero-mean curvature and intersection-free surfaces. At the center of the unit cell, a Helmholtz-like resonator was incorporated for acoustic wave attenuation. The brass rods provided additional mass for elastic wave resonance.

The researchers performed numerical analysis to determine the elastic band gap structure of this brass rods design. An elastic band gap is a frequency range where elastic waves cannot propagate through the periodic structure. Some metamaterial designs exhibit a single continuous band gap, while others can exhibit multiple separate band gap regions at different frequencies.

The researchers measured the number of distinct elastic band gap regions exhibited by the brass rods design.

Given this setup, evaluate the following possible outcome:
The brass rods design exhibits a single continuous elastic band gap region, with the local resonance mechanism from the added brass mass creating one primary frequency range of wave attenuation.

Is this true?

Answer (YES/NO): NO